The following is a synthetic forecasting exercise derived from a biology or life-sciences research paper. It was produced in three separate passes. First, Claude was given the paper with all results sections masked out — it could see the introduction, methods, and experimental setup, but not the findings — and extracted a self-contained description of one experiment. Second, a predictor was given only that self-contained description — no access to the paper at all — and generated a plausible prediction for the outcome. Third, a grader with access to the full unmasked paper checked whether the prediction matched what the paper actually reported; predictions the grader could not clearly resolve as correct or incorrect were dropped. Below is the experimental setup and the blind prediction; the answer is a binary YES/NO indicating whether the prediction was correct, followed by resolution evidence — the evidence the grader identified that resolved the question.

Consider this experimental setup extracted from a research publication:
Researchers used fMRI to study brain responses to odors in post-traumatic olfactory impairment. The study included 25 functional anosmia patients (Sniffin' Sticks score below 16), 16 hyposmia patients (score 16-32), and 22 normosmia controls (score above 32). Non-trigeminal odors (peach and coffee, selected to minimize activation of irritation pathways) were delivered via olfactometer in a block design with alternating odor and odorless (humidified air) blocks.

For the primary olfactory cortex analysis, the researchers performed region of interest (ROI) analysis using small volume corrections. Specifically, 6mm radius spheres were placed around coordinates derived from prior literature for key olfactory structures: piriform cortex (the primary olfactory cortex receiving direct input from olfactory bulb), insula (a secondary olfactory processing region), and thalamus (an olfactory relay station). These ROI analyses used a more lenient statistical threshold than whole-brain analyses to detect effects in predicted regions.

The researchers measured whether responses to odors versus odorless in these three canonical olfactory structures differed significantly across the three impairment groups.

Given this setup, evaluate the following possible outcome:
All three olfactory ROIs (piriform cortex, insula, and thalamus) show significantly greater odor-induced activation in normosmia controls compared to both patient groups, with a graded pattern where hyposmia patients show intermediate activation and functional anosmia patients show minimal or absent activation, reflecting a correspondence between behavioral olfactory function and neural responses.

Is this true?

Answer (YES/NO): NO